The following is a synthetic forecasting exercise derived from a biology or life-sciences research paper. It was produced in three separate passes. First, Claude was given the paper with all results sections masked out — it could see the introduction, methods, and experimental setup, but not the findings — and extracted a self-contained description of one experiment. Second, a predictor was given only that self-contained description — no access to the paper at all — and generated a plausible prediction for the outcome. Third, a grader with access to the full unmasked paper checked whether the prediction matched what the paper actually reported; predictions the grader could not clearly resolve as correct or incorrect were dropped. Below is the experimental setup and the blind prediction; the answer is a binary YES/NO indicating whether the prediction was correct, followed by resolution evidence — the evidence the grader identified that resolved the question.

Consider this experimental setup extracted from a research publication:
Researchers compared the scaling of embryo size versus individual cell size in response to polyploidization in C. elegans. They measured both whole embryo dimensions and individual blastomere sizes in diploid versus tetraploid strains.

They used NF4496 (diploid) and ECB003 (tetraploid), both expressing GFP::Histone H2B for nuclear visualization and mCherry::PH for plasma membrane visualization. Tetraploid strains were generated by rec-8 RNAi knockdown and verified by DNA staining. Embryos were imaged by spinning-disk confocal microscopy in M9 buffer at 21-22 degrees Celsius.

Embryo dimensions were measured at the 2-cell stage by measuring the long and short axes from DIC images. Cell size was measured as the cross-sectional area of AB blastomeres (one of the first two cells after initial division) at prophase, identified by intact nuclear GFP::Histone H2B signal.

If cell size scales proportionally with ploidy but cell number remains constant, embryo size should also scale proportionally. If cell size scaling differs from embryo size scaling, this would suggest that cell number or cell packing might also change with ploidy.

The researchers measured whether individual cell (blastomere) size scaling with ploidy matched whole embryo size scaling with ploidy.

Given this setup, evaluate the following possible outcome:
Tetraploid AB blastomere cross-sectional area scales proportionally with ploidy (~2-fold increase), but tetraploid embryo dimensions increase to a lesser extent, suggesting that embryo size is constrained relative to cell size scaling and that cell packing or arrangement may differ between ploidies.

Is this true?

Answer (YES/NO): NO